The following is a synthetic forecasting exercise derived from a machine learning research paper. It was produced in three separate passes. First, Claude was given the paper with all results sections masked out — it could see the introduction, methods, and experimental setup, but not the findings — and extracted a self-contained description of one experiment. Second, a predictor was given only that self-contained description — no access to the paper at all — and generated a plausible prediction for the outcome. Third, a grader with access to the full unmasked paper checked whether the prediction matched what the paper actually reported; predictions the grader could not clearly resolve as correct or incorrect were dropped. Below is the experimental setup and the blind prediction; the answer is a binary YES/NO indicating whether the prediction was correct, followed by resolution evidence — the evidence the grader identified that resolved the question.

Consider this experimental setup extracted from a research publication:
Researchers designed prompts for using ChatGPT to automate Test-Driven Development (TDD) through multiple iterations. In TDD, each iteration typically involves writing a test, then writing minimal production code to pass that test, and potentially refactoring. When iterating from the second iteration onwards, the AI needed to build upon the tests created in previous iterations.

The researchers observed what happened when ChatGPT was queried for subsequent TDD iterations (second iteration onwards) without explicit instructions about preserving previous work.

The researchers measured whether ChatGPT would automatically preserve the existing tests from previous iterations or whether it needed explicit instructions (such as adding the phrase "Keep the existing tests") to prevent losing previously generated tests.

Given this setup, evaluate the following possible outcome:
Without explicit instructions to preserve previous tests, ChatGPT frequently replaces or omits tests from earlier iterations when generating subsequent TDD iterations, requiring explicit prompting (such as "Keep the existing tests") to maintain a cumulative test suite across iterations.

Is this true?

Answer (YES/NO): YES